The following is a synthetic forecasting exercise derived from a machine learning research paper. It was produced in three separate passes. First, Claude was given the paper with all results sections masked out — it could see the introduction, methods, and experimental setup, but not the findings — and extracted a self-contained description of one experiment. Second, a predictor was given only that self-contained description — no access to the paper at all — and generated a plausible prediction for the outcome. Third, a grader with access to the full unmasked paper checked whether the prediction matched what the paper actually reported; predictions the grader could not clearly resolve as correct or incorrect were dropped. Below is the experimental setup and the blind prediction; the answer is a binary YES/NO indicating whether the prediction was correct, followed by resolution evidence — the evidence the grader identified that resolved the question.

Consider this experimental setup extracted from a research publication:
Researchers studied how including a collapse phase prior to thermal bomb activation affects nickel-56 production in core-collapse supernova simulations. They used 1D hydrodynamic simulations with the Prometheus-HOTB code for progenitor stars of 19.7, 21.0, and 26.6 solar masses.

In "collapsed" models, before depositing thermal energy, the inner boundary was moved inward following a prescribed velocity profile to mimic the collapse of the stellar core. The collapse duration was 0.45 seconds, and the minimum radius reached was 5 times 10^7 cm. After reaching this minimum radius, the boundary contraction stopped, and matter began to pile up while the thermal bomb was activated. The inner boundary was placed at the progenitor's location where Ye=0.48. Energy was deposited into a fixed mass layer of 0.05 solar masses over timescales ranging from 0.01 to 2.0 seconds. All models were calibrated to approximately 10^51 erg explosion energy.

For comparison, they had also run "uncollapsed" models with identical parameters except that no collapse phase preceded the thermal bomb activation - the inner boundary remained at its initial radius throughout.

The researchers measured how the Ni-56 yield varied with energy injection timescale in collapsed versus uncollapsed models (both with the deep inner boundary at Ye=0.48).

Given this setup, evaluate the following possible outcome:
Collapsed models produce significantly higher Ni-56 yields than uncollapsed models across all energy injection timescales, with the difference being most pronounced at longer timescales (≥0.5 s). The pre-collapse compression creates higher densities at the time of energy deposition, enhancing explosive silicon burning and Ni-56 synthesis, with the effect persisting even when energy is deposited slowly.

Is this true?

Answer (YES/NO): NO